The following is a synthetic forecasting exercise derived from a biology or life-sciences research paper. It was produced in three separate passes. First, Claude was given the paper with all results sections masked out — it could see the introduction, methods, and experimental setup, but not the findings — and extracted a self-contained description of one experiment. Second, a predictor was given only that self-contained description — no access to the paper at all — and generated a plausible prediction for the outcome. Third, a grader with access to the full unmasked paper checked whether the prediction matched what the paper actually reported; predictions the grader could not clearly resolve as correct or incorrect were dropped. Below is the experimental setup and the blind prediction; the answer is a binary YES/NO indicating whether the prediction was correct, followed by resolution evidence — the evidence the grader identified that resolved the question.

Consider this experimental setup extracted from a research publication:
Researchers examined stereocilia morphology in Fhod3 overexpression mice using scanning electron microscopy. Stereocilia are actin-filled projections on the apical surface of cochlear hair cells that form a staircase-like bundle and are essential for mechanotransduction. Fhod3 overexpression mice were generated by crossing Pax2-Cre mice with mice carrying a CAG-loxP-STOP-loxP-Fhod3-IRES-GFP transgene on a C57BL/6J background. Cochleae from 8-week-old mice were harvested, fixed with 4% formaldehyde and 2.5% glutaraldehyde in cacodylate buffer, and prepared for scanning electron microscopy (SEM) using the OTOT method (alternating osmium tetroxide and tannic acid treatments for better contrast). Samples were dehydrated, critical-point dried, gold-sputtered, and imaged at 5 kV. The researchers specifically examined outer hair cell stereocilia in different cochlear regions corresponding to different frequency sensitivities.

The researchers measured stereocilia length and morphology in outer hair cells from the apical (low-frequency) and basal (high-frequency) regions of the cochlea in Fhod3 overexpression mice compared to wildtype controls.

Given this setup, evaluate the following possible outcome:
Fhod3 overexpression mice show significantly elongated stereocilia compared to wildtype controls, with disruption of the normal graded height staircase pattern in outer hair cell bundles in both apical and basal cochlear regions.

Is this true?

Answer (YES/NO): NO